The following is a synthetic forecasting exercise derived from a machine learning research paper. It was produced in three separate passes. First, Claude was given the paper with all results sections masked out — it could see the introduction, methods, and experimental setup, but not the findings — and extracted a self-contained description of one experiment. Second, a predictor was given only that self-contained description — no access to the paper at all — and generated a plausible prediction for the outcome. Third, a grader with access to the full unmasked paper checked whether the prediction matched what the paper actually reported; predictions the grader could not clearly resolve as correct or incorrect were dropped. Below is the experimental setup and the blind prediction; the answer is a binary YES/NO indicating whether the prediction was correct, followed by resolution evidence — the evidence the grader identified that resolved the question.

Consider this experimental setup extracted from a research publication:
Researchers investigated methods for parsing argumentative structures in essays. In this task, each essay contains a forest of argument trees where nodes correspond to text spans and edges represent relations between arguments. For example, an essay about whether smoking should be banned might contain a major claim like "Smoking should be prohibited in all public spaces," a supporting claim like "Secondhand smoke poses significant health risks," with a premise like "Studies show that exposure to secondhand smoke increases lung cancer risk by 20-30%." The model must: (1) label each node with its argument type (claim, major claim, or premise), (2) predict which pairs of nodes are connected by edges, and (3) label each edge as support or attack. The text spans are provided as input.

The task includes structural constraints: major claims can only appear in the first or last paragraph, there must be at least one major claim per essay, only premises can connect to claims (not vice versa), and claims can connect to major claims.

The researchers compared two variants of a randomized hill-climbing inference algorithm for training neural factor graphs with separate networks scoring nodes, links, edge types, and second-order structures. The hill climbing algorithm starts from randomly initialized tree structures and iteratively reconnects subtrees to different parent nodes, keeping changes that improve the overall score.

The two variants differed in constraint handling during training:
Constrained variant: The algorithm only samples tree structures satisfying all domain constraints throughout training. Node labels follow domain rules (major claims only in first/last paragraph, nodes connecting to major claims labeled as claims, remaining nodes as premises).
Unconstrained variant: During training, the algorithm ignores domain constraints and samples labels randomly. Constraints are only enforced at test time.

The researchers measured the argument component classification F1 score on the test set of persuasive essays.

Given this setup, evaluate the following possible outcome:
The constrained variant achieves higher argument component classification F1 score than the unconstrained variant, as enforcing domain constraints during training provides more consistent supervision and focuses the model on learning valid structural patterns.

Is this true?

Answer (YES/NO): NO